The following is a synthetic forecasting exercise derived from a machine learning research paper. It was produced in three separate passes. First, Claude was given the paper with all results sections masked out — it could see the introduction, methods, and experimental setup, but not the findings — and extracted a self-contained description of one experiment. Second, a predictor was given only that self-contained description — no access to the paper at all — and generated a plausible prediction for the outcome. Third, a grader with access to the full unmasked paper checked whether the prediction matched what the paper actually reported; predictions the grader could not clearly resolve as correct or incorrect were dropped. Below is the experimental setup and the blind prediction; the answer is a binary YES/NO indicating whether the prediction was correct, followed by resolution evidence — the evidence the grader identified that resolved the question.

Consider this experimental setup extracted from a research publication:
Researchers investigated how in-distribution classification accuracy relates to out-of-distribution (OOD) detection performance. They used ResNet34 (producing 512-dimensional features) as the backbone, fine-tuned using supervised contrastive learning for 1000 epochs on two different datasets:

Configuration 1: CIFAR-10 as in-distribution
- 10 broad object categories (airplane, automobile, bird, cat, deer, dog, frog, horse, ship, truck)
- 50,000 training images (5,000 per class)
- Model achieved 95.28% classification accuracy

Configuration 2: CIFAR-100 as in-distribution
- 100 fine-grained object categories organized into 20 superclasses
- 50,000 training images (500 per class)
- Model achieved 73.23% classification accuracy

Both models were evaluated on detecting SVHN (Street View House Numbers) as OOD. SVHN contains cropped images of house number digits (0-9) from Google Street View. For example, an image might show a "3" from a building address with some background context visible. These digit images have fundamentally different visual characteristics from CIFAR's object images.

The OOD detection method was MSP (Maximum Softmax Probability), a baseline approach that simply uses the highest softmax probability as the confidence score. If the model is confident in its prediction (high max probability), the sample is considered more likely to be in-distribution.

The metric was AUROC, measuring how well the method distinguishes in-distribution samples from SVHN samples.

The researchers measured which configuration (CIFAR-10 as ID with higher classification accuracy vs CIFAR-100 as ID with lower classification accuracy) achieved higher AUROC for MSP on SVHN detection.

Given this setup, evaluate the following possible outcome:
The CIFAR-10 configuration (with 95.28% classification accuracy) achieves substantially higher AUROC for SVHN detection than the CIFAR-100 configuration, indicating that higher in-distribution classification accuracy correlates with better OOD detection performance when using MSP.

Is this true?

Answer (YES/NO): YES